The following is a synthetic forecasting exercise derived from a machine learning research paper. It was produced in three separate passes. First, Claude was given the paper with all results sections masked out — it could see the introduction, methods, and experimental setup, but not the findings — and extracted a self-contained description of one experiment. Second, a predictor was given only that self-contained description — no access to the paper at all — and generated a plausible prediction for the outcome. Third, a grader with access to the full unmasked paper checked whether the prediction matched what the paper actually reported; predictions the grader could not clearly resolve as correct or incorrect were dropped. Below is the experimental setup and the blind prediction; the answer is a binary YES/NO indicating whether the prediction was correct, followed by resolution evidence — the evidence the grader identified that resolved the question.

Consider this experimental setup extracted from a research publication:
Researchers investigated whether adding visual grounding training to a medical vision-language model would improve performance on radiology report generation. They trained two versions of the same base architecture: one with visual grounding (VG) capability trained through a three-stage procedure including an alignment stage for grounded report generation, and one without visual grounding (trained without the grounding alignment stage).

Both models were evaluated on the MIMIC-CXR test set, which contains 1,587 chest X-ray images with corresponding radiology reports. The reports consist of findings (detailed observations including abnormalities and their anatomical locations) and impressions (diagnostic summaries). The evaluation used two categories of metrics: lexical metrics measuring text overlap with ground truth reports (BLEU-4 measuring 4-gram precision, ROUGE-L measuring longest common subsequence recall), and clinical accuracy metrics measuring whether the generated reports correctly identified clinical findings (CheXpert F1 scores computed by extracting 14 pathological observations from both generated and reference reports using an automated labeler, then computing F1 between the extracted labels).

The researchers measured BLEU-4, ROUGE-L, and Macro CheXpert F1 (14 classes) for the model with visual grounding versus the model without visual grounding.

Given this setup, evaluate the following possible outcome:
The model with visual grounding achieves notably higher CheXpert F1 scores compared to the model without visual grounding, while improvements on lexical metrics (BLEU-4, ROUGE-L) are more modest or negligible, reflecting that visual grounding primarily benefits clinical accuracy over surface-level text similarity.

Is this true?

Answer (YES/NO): NO